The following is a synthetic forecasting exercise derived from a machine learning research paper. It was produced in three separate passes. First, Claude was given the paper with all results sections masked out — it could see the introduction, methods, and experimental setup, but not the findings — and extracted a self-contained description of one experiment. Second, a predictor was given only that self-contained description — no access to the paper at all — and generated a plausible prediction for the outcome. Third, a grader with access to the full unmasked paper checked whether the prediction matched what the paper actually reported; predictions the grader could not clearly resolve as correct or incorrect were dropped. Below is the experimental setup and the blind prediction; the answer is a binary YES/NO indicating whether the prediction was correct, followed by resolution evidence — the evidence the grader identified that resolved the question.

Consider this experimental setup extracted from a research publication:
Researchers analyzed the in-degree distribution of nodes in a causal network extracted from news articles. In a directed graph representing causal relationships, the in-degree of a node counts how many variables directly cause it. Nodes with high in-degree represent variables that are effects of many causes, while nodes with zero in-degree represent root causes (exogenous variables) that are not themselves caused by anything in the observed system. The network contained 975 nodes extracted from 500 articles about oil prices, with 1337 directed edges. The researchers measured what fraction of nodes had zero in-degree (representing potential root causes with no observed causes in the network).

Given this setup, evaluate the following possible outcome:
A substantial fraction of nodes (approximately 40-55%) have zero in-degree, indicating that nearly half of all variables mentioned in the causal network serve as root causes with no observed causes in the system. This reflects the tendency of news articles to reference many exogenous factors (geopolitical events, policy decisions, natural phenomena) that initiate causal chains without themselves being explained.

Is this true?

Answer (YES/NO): YES